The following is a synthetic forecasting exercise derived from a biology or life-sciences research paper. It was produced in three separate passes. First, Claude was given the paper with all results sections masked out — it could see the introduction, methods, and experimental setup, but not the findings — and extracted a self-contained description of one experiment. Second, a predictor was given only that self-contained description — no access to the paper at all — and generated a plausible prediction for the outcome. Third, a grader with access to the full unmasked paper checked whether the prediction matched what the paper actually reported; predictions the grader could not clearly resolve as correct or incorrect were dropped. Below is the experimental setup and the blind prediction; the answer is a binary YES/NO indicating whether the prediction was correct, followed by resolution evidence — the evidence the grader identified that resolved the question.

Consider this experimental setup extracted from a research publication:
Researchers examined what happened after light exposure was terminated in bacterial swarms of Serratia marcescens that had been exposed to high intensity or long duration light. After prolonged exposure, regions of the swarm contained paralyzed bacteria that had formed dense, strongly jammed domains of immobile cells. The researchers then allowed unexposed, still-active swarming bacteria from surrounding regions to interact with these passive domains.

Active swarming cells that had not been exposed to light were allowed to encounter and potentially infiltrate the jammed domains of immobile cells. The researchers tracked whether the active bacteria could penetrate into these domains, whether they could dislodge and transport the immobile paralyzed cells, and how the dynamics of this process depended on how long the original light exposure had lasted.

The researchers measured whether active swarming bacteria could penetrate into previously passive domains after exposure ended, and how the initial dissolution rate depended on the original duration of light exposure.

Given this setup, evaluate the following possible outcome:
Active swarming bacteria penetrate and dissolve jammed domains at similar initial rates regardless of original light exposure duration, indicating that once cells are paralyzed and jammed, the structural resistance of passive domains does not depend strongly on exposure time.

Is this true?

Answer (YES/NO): NO